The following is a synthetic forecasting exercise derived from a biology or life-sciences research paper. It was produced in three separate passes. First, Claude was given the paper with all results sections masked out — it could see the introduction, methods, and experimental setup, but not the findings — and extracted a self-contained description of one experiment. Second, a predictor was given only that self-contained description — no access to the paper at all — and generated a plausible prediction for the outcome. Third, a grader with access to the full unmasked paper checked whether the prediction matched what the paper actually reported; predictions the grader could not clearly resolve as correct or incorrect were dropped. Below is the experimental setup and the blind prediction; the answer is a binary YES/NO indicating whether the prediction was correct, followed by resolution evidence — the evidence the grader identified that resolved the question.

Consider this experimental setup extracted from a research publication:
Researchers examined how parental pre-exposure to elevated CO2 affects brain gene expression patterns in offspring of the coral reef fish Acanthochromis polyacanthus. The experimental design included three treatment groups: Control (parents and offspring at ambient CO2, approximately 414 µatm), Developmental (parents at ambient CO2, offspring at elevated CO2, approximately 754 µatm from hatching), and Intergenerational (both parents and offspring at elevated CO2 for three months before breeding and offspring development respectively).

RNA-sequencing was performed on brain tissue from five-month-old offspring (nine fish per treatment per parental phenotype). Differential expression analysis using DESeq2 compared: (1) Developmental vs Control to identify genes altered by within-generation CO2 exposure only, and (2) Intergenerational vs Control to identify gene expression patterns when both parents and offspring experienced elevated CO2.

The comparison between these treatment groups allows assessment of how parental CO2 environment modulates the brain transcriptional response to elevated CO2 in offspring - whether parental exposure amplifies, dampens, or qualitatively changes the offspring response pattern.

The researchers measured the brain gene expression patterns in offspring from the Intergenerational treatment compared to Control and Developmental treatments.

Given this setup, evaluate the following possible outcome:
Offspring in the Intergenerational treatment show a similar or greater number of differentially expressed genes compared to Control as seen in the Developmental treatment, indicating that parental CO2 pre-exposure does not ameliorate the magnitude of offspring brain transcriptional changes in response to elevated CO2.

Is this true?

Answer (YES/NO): NO